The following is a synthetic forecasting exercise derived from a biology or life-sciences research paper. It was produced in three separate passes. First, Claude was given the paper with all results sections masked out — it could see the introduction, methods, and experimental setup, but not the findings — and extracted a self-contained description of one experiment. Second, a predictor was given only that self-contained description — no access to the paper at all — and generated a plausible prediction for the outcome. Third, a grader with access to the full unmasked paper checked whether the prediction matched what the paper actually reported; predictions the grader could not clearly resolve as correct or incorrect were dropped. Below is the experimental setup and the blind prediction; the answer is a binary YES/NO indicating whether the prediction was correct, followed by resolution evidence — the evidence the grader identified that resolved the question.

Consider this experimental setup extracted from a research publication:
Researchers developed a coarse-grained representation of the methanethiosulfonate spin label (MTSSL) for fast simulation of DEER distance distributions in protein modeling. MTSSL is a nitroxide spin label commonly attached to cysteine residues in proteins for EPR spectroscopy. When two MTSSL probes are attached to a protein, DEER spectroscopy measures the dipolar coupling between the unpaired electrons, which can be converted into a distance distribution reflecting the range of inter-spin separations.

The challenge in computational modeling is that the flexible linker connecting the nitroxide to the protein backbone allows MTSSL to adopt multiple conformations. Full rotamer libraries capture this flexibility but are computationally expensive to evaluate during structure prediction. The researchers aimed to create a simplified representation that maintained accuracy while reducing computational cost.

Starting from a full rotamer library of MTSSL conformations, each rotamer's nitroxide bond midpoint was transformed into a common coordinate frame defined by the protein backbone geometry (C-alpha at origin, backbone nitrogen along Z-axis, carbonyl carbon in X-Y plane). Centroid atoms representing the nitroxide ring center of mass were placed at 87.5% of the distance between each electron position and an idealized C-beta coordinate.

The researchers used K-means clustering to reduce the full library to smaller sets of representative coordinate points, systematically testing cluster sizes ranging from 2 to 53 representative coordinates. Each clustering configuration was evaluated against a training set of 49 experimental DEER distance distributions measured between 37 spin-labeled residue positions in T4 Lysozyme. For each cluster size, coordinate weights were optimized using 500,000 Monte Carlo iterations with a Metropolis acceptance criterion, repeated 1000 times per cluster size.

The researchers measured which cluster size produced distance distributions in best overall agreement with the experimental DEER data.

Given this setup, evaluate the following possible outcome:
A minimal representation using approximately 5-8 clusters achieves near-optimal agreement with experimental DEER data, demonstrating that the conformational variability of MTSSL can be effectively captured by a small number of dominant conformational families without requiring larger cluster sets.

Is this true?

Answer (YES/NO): NO